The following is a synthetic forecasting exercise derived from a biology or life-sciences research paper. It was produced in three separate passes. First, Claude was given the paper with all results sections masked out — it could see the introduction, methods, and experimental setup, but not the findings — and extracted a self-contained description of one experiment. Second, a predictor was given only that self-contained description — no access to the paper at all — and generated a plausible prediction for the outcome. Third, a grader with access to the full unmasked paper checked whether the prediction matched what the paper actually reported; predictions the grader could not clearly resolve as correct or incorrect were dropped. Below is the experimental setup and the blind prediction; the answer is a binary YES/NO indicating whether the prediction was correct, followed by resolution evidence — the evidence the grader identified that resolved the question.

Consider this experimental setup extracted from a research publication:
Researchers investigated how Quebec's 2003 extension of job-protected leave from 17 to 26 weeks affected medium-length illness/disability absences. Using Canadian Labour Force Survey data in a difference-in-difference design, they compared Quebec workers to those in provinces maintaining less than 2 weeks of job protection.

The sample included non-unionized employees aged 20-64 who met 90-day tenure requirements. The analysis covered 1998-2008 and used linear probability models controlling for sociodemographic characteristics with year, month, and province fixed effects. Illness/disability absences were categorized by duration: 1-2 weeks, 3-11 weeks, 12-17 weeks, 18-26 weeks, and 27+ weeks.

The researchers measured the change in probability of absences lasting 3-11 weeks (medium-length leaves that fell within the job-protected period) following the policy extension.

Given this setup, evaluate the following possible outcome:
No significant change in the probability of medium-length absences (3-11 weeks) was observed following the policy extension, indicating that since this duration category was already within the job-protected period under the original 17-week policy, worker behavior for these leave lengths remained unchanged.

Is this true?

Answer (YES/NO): NO